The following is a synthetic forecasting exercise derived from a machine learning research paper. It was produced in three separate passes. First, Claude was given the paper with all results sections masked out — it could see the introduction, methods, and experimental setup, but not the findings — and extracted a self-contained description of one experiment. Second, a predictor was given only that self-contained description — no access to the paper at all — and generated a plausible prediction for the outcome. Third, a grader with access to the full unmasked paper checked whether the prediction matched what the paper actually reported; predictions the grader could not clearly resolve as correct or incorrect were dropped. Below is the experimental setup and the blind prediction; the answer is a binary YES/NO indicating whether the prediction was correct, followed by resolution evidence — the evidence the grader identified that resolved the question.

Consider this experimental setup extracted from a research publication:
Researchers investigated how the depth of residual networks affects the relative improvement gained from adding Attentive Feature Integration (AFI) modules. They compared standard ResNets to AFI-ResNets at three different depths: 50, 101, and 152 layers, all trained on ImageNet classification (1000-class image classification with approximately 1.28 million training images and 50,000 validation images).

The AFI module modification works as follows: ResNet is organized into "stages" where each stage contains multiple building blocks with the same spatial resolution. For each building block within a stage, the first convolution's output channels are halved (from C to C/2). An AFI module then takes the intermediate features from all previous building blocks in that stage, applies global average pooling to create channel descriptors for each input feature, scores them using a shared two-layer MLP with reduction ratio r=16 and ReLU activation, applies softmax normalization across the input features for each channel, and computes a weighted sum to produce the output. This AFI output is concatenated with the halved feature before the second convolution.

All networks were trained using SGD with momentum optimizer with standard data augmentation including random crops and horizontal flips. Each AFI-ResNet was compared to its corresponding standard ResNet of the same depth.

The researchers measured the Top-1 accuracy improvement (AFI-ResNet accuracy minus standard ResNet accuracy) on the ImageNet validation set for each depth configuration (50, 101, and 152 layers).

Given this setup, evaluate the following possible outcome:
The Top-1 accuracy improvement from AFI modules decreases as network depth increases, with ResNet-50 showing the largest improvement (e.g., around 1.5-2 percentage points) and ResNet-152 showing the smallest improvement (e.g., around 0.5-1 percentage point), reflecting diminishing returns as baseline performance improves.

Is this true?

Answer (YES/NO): NO